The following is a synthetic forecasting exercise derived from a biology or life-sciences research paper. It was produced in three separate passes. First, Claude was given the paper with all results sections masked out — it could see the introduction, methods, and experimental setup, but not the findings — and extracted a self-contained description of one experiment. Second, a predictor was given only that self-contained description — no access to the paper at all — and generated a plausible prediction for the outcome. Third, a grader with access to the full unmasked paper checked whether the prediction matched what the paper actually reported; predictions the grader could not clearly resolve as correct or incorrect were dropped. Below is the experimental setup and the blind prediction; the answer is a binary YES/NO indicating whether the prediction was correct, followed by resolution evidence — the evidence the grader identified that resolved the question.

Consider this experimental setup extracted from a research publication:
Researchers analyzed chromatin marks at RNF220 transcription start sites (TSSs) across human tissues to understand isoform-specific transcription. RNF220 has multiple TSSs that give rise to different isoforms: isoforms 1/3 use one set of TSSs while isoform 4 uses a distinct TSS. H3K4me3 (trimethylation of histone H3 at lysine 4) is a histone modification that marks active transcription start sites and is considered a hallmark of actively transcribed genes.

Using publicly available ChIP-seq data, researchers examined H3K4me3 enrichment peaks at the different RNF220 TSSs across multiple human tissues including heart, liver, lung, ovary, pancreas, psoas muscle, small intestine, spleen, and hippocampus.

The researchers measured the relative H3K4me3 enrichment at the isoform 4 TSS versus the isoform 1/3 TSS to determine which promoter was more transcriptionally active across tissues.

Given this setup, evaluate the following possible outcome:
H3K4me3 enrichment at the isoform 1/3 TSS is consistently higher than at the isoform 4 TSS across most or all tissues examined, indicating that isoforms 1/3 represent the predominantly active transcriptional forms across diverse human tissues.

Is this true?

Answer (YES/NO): NO